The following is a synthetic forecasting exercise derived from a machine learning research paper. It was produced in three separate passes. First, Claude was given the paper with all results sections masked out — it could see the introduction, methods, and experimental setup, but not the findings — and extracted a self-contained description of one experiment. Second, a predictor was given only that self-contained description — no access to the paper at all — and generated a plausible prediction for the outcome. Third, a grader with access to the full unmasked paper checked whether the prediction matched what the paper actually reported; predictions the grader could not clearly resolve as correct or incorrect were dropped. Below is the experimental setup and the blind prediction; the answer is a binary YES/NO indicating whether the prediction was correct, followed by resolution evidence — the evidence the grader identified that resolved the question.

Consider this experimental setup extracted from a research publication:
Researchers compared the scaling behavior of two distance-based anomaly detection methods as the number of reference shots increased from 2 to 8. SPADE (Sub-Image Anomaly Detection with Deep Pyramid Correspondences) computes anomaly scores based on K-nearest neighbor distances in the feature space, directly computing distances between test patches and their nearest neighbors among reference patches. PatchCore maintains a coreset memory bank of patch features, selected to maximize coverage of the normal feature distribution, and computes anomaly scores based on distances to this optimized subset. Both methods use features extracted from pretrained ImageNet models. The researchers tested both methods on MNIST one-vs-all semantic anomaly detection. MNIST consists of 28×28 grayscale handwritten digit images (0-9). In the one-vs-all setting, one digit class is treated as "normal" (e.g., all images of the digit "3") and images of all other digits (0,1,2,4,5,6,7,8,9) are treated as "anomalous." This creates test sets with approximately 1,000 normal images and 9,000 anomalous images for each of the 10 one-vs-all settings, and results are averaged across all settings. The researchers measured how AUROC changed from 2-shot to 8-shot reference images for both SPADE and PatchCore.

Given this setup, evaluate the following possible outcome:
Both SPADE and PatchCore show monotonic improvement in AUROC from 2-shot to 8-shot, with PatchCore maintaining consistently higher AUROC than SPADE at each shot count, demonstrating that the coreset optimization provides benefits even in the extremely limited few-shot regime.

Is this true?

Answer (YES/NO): NO